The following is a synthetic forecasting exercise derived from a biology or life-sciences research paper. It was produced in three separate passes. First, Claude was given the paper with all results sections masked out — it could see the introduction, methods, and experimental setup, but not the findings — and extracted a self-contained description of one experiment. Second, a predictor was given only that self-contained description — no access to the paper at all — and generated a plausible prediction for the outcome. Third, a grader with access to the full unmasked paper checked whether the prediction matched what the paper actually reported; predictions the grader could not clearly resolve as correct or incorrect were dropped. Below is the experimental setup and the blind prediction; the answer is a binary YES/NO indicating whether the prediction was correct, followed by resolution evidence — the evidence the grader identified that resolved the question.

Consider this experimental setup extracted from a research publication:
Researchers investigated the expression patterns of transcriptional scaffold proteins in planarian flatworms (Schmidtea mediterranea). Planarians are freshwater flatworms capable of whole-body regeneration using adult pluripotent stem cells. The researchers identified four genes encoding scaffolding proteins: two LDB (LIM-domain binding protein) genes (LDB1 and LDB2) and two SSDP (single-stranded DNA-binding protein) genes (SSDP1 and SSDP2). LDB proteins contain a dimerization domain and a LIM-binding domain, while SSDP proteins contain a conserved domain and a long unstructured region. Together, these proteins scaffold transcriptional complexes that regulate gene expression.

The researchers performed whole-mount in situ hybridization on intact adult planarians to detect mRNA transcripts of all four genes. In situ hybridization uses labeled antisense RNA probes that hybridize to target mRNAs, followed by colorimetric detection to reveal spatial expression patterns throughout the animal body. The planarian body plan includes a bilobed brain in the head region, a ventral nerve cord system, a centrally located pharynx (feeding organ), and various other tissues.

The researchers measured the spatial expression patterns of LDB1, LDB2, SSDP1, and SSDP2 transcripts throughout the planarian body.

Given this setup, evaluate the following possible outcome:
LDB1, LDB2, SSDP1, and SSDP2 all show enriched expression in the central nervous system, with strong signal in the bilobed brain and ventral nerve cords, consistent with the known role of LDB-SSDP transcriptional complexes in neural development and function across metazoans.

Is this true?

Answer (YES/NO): NO